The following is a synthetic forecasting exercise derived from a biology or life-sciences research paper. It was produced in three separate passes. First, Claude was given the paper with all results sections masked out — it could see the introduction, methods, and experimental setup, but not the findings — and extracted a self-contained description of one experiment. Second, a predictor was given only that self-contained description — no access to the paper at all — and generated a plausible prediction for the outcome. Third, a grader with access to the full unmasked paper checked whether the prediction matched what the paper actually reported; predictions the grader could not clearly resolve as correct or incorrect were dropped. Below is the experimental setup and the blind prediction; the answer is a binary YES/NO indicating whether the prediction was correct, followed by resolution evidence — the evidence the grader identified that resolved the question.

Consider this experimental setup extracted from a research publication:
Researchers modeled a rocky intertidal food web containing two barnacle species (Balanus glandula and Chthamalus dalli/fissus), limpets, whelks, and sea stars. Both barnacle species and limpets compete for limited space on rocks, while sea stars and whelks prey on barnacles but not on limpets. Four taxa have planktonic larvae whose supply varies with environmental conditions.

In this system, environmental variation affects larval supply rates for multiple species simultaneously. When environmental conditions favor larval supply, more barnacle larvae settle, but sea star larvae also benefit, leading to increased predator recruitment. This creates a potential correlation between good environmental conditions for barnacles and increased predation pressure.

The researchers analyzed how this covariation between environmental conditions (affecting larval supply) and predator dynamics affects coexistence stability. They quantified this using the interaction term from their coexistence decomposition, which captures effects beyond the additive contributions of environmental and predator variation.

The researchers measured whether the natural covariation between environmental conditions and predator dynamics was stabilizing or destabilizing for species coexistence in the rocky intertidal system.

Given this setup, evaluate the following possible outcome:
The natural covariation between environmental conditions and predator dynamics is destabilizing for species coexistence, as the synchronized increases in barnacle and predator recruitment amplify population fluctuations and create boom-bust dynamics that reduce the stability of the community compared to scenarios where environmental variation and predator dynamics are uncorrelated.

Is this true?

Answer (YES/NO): YES